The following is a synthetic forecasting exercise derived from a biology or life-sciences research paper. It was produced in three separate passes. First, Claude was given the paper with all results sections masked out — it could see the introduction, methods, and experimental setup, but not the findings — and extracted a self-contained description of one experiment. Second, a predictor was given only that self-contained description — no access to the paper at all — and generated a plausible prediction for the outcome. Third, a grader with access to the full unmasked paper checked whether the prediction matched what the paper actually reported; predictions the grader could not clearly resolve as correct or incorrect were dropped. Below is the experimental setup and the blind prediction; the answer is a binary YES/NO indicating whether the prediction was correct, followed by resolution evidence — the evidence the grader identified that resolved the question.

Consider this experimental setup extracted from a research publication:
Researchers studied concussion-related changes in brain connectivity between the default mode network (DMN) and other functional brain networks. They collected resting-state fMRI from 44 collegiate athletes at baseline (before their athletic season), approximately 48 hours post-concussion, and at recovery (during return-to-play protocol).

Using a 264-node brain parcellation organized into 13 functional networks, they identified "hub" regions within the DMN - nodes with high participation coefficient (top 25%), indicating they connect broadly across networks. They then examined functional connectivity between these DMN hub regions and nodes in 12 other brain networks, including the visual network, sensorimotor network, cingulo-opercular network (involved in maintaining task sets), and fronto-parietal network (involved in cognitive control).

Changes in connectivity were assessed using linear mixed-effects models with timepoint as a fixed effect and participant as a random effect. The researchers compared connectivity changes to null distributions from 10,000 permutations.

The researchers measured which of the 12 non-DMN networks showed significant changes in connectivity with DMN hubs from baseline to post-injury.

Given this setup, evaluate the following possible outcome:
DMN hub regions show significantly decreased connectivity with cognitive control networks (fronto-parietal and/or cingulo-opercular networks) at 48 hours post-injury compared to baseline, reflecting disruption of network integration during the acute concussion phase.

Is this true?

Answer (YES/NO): YES